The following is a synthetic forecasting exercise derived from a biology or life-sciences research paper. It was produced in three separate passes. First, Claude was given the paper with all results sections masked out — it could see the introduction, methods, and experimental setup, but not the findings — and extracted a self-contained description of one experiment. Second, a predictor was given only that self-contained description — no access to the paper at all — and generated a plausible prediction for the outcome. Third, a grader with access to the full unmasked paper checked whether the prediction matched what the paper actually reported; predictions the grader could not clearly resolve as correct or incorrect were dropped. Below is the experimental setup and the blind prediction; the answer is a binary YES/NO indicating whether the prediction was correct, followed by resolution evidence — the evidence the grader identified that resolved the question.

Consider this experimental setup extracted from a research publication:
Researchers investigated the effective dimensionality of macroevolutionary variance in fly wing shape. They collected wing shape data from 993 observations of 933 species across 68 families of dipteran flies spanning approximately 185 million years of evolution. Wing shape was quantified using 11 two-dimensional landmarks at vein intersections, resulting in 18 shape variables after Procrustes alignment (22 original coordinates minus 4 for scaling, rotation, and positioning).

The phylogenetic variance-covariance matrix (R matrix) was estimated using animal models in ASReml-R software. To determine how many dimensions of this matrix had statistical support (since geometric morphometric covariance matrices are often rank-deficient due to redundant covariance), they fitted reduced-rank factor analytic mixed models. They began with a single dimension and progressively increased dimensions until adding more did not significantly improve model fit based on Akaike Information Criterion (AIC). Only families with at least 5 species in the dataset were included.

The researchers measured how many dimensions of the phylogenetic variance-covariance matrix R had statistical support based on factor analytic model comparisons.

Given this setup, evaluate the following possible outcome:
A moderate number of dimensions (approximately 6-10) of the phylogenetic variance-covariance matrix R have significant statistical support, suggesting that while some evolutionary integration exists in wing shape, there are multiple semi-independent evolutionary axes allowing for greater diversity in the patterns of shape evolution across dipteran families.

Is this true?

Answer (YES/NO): YES